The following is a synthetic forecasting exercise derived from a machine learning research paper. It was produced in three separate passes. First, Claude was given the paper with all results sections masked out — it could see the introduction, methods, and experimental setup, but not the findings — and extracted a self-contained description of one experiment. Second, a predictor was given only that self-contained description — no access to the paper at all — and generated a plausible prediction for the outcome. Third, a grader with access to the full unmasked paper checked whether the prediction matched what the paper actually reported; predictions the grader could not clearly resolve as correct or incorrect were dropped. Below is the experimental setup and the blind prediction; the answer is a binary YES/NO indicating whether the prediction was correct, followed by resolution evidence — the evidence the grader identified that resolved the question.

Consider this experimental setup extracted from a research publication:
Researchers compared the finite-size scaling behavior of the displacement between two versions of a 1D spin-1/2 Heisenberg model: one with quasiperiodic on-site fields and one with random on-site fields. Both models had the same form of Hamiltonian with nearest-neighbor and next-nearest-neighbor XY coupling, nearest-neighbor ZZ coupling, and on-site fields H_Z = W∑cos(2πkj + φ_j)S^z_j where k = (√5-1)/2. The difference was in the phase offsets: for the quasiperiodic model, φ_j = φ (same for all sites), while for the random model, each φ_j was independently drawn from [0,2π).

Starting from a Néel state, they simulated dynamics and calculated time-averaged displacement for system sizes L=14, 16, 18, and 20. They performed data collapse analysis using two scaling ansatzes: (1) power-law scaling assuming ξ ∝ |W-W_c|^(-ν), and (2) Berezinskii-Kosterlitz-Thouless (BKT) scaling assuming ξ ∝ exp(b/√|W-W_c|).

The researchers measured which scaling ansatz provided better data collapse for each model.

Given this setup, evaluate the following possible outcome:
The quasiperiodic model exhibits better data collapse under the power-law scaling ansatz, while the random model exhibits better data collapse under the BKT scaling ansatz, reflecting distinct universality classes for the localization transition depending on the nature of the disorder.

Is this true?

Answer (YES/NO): YES